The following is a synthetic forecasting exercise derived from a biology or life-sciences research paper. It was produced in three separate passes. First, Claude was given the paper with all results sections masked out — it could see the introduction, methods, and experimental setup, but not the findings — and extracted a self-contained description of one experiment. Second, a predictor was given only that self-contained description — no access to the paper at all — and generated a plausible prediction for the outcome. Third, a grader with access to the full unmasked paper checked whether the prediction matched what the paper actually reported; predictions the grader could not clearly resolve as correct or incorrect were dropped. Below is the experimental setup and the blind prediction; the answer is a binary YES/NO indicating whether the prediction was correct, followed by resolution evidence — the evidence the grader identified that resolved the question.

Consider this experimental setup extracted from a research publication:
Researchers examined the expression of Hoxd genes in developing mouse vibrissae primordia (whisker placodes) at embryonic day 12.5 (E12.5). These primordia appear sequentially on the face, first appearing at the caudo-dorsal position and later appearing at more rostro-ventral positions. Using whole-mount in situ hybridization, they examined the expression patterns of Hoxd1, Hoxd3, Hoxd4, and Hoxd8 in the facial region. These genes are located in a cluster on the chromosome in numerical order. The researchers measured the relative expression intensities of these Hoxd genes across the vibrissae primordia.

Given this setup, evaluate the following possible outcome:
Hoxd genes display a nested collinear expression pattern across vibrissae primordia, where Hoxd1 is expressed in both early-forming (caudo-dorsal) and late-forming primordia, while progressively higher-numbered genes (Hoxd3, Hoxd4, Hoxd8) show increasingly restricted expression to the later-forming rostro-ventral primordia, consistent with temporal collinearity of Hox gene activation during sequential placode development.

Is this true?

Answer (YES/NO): NO